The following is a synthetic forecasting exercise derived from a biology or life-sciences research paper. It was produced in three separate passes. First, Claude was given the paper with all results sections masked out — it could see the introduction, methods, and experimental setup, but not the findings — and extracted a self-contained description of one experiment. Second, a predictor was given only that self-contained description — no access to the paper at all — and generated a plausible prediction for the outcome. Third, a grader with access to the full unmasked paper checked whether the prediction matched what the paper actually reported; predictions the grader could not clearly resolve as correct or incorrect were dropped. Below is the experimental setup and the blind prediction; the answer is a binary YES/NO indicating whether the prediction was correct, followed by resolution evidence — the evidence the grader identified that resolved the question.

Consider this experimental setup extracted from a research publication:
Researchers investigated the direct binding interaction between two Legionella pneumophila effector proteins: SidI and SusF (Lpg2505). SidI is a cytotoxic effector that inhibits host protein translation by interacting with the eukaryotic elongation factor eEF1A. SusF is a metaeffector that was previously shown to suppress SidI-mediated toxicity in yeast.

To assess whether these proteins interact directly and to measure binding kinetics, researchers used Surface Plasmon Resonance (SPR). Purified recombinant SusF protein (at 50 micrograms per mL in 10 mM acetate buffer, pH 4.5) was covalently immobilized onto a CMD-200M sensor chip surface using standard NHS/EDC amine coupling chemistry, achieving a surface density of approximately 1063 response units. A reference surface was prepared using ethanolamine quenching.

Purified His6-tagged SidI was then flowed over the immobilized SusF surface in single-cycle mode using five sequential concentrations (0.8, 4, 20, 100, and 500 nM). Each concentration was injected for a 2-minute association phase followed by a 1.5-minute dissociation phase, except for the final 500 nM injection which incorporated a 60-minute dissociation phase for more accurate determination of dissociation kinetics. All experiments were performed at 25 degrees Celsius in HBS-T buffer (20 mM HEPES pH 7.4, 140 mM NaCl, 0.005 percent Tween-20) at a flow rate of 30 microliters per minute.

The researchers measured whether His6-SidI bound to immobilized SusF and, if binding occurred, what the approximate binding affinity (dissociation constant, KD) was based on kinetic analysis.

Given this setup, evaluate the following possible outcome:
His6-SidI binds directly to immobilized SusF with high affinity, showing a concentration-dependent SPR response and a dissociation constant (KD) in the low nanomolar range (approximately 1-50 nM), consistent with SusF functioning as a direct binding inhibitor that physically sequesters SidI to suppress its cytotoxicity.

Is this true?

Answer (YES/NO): YES